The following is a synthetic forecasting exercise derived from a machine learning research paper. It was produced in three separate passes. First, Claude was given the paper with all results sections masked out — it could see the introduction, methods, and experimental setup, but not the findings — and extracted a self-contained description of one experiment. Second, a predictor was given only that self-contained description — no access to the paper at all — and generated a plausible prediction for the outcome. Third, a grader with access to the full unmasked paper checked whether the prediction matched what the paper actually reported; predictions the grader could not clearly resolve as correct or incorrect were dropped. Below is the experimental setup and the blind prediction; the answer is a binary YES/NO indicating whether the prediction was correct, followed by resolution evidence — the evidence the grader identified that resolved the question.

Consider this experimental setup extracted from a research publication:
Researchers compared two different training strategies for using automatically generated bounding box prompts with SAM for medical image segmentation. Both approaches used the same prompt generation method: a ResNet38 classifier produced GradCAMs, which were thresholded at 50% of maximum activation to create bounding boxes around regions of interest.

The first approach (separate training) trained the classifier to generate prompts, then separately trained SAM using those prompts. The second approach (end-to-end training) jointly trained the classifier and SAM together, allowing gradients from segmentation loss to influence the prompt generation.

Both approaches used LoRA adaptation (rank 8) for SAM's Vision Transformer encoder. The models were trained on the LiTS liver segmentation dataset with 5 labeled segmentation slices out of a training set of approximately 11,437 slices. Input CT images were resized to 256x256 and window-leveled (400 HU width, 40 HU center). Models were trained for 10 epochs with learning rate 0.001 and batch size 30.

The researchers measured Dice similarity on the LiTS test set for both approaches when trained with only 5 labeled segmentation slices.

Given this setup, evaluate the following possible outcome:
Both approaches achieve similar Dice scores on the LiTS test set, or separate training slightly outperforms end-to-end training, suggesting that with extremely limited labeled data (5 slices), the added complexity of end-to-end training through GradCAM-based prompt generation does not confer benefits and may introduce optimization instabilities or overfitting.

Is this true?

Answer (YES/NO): NO